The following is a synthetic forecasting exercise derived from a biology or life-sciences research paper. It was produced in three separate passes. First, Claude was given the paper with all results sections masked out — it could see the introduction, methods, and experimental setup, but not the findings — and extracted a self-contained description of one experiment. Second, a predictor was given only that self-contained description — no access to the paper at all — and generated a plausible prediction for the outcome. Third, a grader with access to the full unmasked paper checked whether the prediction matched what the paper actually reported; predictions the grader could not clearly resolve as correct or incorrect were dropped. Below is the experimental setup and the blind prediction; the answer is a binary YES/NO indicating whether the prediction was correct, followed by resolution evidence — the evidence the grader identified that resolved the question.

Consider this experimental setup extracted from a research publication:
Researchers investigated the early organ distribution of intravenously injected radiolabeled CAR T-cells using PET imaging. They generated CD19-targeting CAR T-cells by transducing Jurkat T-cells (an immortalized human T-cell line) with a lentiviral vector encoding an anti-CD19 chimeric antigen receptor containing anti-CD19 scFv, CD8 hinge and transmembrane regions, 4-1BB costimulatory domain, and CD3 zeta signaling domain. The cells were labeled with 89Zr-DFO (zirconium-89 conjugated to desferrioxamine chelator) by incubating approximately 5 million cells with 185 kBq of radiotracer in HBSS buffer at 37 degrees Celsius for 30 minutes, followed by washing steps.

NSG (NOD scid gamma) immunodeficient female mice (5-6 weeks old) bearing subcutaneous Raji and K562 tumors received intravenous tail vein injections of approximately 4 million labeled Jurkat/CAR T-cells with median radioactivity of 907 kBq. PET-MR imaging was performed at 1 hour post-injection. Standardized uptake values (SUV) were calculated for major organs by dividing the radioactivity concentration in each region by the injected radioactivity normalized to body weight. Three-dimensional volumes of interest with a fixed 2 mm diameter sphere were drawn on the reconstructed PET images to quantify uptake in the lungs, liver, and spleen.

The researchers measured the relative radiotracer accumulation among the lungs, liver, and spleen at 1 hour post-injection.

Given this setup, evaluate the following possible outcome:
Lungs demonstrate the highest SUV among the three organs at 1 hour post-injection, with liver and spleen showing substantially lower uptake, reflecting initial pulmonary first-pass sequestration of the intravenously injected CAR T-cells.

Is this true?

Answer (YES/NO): NO